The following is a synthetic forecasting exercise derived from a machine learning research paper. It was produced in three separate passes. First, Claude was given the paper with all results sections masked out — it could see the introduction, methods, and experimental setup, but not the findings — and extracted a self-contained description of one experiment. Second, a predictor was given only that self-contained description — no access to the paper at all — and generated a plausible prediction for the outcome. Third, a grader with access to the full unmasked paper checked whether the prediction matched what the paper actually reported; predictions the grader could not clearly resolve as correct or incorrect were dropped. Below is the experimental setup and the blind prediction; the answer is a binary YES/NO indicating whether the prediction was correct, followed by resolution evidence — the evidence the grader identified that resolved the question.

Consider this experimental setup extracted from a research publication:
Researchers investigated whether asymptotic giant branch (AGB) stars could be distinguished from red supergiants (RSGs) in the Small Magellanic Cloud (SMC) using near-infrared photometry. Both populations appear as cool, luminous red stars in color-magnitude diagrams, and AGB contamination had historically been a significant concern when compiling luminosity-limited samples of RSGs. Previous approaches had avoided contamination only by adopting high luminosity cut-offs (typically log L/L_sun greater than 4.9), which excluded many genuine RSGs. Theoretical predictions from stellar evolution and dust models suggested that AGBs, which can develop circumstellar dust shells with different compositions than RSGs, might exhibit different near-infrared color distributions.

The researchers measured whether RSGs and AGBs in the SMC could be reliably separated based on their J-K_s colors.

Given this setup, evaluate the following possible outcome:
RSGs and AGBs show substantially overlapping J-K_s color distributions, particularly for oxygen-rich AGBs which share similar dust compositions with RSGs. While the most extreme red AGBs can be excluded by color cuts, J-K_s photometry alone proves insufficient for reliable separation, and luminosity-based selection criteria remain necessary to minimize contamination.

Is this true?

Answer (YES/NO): NO